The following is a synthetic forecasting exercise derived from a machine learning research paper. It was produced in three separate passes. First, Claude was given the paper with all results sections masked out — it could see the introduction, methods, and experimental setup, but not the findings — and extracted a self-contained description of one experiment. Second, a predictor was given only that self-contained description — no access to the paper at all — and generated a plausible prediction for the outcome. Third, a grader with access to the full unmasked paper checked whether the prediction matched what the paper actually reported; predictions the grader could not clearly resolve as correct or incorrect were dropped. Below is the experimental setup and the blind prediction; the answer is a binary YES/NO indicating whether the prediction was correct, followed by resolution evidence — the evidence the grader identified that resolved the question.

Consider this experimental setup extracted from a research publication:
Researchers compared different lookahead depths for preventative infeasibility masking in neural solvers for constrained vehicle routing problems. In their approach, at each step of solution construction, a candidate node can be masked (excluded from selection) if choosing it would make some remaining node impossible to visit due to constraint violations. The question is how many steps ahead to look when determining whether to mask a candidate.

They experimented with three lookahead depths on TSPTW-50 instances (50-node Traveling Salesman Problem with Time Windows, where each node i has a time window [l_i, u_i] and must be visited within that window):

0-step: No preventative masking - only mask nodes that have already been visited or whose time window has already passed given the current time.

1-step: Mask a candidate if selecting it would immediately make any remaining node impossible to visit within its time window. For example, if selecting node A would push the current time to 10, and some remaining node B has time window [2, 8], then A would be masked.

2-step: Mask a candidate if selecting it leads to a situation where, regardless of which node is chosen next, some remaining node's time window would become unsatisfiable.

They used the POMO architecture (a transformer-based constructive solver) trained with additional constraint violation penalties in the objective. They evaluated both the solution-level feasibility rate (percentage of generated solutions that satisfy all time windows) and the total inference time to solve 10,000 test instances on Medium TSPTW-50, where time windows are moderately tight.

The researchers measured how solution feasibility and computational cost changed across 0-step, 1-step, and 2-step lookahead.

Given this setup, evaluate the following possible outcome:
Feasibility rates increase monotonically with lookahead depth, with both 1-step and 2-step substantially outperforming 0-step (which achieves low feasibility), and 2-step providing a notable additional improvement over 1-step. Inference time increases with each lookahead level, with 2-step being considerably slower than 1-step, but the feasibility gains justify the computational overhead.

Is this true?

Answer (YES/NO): NO